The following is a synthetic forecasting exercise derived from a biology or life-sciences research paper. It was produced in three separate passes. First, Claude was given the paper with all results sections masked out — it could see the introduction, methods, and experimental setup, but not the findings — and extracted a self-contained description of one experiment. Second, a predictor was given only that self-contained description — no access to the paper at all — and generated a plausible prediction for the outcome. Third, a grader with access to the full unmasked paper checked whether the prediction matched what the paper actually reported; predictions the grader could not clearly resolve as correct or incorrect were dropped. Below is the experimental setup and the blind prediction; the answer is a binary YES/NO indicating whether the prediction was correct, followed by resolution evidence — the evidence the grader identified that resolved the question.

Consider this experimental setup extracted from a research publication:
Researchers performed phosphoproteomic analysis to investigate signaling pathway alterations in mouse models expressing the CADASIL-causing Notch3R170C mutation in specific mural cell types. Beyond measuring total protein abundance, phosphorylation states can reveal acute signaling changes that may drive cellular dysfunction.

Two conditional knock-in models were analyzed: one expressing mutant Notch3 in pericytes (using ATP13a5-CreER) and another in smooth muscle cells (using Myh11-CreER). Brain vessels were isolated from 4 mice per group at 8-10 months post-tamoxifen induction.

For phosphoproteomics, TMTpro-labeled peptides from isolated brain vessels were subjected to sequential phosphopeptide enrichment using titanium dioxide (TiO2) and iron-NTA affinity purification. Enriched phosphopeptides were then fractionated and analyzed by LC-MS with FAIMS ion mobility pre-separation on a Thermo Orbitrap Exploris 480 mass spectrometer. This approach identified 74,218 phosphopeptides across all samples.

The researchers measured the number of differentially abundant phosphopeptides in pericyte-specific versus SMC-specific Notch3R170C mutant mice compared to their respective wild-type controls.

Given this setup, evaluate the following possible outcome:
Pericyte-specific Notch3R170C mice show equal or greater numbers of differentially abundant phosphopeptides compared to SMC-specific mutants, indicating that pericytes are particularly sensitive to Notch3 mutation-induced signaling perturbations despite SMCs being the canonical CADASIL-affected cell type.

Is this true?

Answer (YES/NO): YES